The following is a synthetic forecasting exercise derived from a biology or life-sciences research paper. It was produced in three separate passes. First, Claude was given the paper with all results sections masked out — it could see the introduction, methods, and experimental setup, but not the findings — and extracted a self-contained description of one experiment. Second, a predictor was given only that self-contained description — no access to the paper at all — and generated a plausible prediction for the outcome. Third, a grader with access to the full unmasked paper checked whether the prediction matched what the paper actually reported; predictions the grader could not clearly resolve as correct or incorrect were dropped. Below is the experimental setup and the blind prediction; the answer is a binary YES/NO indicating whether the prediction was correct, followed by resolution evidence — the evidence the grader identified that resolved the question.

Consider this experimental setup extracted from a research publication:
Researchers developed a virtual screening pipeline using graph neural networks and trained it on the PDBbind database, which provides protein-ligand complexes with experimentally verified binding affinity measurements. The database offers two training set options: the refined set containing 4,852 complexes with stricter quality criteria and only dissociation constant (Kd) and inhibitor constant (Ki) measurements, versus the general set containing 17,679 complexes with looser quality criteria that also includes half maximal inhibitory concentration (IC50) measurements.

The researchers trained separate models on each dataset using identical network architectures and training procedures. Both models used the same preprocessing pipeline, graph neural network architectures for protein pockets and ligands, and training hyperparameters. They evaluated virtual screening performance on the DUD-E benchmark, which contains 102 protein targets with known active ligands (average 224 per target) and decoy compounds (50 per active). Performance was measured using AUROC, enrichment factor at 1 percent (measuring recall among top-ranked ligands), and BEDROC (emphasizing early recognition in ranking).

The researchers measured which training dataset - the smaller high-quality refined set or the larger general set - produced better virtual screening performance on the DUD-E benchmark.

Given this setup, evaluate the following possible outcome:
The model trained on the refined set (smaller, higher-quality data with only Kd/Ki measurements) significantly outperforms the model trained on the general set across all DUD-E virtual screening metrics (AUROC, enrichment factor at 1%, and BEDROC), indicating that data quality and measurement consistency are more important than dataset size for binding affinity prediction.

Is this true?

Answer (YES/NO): NO